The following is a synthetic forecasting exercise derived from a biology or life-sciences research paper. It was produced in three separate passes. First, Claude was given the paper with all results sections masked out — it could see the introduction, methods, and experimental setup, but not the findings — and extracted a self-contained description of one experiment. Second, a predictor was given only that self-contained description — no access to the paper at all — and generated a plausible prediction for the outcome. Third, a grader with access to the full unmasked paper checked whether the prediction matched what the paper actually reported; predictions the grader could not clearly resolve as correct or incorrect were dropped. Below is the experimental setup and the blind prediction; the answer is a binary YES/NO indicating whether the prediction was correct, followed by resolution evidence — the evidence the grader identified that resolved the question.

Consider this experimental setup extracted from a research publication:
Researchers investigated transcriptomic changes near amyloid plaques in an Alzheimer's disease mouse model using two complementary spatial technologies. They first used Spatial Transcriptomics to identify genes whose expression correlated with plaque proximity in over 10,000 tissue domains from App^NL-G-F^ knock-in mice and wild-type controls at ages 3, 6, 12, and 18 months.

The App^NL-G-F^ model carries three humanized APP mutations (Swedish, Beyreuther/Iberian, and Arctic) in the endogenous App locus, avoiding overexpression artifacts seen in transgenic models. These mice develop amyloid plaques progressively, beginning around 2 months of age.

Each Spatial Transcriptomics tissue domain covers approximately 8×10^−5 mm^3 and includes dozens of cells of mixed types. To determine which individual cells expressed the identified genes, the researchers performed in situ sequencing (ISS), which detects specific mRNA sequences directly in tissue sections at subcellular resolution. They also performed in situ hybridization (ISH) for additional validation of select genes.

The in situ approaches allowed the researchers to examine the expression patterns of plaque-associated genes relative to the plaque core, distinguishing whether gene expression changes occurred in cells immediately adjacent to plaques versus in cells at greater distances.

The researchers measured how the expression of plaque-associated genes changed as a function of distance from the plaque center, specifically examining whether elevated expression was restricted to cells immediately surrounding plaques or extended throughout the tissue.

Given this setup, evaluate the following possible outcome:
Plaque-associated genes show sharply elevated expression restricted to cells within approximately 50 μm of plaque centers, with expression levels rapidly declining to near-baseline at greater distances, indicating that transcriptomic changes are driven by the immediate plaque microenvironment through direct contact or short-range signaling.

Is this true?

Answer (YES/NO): YES